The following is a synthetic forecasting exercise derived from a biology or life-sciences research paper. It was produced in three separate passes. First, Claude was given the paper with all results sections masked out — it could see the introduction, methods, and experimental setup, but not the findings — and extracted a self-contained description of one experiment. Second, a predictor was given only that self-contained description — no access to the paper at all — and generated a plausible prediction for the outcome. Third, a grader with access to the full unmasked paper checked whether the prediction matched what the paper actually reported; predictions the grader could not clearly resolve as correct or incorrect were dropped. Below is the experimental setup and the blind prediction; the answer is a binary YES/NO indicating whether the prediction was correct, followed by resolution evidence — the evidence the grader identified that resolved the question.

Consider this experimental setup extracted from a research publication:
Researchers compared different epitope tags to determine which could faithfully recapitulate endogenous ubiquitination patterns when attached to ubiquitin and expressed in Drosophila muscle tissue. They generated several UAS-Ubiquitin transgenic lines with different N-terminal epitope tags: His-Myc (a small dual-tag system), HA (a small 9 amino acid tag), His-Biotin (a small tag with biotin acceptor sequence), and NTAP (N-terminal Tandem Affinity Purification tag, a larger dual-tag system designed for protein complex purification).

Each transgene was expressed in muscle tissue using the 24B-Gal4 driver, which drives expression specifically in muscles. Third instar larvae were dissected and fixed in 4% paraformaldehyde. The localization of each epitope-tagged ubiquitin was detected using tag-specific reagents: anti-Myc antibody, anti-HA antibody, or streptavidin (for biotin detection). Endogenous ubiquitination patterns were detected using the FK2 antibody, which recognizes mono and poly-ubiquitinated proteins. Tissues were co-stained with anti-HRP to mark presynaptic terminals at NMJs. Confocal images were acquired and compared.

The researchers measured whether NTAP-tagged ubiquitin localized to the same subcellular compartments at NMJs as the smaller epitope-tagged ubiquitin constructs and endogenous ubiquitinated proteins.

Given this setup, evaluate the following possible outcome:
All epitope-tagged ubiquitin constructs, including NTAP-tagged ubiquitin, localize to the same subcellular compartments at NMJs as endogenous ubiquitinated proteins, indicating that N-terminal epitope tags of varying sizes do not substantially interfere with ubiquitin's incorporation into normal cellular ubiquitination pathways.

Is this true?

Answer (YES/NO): NO